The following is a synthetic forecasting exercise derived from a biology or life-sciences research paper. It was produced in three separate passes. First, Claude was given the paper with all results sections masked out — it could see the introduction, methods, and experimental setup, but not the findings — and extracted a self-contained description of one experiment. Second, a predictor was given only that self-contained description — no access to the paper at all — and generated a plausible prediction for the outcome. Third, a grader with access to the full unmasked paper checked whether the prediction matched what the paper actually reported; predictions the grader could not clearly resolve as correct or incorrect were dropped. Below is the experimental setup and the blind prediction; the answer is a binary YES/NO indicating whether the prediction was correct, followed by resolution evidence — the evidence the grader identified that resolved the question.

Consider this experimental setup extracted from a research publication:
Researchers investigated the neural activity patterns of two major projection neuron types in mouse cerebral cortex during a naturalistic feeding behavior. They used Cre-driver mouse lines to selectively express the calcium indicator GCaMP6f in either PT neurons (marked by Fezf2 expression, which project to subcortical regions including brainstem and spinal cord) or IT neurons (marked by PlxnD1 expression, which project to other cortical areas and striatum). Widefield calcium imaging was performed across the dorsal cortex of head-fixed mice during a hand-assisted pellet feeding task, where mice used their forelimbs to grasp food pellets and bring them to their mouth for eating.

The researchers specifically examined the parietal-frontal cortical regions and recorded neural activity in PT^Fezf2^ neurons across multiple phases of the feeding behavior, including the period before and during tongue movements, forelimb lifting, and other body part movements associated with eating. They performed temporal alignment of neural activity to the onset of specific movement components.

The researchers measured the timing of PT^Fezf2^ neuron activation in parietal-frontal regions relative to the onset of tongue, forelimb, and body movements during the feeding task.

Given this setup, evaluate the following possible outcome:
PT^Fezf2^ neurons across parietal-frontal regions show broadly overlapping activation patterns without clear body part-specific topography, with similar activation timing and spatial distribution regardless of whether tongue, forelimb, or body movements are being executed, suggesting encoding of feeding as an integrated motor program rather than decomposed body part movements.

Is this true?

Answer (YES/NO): NO